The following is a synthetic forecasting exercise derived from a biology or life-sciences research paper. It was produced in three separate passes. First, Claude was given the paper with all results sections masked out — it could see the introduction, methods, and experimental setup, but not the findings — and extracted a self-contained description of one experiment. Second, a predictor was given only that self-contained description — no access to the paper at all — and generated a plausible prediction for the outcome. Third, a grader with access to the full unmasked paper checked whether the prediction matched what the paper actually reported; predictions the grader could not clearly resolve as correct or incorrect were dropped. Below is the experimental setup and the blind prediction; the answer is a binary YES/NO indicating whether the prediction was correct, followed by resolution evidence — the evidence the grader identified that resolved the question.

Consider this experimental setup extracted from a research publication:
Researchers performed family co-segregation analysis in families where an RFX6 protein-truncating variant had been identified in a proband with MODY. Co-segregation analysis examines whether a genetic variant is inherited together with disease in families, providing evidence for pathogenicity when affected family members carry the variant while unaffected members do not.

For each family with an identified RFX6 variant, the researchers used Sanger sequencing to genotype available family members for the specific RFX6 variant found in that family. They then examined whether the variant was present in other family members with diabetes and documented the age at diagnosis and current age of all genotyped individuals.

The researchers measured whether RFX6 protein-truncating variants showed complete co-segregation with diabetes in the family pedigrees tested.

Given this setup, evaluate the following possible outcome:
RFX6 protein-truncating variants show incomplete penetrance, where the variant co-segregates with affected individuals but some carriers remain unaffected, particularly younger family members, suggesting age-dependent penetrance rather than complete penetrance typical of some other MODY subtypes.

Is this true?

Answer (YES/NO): YES